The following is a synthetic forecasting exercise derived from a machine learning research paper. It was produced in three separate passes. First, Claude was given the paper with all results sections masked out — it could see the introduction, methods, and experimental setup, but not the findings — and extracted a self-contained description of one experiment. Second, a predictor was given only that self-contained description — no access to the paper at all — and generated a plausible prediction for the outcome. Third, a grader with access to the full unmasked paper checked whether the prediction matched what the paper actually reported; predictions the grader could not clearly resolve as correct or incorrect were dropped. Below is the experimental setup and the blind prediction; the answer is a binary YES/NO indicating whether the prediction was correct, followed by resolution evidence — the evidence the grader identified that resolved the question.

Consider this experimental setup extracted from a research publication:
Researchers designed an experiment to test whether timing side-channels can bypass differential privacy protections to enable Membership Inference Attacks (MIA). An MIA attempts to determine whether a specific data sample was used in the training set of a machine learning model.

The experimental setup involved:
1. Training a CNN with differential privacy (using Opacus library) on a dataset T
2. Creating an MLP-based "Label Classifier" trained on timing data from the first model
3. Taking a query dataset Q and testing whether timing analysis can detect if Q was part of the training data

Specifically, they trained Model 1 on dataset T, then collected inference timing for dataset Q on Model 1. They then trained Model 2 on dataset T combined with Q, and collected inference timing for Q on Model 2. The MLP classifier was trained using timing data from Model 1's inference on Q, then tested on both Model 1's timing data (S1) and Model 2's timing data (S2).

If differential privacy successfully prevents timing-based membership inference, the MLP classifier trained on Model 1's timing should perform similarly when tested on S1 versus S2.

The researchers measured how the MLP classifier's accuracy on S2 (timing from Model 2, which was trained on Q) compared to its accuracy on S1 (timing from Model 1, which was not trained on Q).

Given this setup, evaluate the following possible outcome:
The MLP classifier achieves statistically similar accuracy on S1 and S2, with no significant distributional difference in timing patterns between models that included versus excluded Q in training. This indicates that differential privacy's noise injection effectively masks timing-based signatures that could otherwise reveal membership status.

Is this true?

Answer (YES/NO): NO